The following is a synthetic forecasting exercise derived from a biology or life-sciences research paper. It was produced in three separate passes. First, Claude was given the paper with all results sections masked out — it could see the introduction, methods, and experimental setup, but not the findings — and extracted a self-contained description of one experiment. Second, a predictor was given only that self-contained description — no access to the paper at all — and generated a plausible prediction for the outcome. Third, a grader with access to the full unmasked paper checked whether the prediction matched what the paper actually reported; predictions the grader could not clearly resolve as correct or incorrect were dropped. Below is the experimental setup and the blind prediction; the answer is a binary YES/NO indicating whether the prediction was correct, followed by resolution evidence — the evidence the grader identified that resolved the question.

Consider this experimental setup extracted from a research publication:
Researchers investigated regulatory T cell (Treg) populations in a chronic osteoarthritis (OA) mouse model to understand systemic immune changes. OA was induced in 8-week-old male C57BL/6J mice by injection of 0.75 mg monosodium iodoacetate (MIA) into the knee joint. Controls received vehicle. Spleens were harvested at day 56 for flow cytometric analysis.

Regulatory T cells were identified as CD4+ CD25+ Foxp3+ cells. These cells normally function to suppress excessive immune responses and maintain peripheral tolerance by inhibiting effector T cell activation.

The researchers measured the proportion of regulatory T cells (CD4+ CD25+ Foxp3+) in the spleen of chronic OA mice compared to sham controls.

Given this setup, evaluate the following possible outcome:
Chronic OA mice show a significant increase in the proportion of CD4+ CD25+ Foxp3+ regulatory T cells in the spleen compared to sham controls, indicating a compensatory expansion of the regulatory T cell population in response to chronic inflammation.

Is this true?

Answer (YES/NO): NO